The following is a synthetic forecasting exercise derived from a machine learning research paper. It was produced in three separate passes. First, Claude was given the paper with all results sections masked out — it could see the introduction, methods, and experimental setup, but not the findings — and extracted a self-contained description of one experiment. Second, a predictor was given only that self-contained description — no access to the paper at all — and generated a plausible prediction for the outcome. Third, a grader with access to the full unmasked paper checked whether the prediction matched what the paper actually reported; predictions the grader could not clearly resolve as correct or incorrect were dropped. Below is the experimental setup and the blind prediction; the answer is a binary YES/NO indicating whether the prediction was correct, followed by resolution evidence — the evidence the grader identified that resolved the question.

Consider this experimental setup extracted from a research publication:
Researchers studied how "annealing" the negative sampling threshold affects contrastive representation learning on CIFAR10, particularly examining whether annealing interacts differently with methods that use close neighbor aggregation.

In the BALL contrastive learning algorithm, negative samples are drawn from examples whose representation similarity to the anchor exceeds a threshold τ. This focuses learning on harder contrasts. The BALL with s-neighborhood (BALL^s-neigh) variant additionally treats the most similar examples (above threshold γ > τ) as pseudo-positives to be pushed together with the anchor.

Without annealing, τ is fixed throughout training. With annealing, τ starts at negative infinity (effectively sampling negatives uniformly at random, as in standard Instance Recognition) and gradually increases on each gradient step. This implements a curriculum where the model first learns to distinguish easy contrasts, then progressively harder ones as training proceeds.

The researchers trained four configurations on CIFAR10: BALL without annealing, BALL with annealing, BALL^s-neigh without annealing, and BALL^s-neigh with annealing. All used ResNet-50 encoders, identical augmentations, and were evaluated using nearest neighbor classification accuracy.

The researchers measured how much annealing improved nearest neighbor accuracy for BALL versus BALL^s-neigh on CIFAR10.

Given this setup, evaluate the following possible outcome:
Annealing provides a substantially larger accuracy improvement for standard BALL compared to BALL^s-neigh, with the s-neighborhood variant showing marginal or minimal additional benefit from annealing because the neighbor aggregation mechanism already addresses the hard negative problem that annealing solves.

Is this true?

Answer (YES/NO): NO